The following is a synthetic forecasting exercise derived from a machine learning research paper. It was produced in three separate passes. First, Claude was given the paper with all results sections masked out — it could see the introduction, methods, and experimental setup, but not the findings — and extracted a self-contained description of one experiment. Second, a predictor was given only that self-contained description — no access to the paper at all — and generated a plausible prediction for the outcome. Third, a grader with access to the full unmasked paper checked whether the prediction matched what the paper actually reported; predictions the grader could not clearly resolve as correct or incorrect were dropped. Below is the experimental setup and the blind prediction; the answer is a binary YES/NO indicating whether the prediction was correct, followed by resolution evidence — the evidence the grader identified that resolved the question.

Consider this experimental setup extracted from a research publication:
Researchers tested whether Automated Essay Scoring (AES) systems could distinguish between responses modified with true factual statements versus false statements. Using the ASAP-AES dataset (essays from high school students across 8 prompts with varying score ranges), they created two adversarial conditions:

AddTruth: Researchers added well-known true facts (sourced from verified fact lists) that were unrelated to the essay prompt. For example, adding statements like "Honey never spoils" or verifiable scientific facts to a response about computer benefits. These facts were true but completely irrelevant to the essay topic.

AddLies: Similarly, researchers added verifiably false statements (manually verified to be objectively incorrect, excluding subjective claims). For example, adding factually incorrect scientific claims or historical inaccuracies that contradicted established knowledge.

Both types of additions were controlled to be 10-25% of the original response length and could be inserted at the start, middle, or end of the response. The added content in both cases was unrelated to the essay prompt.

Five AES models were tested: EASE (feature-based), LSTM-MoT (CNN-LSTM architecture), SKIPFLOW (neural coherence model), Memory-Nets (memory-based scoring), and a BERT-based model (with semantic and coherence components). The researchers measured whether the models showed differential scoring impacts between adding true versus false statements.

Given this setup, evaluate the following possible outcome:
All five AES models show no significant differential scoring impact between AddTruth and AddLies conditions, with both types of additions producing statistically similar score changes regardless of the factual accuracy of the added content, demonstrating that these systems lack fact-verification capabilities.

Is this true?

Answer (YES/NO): NO